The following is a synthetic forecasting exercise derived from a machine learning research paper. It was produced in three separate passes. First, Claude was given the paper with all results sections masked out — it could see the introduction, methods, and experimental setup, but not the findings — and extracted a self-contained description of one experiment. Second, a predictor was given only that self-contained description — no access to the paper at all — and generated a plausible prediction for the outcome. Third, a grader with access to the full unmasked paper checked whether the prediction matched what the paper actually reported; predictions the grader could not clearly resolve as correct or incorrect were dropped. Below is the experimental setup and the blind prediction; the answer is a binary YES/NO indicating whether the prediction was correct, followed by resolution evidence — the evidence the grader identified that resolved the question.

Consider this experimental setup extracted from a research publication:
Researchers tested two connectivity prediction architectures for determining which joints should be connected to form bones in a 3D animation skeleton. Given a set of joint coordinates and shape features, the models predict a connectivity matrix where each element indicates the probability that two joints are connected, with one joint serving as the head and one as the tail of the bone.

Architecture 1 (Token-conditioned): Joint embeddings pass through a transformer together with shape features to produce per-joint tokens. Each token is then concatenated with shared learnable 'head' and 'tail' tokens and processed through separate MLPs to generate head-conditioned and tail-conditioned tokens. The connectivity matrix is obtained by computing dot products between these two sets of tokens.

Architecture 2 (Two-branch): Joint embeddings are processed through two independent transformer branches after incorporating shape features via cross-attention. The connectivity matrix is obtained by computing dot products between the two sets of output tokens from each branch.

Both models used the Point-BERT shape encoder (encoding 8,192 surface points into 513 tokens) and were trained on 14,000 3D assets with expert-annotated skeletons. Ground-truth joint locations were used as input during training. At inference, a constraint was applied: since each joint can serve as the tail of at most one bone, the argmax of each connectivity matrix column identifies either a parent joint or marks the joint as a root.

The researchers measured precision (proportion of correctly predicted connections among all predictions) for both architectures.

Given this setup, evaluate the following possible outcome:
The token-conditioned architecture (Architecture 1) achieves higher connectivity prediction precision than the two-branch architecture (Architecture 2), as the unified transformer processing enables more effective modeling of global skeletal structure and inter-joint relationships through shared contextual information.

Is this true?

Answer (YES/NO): NO